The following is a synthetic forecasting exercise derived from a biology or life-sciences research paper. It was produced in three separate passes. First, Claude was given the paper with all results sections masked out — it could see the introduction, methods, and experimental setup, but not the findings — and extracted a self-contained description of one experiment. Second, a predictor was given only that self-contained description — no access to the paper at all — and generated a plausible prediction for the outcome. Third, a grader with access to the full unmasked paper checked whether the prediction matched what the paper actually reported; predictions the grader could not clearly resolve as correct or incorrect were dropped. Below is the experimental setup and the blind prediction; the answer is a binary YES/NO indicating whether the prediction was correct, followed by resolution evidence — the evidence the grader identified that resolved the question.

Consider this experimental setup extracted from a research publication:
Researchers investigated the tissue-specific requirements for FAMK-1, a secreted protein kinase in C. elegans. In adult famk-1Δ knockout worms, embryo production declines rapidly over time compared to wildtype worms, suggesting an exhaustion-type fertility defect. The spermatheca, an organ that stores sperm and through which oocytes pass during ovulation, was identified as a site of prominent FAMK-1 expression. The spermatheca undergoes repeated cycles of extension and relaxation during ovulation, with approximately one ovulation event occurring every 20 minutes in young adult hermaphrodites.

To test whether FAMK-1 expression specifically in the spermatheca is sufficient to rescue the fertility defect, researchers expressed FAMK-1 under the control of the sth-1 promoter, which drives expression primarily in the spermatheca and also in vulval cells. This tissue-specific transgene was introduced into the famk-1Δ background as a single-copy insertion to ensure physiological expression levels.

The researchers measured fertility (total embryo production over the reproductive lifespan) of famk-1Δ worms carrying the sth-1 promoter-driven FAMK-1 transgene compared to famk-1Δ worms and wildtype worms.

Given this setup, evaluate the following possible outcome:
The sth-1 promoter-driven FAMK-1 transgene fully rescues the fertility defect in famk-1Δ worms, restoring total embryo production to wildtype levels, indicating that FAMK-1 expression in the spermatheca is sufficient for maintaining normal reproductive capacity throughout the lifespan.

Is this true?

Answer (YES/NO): YES